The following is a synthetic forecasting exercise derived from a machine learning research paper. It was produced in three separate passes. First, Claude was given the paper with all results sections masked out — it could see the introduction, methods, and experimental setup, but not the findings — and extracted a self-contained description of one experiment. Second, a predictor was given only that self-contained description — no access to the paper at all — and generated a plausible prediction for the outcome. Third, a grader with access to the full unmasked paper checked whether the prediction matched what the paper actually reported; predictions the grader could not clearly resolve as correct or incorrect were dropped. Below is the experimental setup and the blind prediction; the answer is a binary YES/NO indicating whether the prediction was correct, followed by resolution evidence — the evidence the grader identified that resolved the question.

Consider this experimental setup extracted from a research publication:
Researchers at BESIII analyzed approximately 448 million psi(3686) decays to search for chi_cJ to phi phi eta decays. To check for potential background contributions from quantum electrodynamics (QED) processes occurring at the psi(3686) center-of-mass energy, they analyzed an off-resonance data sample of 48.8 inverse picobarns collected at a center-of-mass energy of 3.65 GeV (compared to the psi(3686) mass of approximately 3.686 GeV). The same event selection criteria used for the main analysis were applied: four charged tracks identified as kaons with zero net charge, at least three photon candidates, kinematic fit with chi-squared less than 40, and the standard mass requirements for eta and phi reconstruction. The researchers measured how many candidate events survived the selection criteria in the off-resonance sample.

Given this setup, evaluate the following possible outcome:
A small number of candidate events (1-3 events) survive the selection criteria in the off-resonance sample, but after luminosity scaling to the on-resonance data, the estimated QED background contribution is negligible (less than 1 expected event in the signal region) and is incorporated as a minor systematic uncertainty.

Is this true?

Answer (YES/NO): NO